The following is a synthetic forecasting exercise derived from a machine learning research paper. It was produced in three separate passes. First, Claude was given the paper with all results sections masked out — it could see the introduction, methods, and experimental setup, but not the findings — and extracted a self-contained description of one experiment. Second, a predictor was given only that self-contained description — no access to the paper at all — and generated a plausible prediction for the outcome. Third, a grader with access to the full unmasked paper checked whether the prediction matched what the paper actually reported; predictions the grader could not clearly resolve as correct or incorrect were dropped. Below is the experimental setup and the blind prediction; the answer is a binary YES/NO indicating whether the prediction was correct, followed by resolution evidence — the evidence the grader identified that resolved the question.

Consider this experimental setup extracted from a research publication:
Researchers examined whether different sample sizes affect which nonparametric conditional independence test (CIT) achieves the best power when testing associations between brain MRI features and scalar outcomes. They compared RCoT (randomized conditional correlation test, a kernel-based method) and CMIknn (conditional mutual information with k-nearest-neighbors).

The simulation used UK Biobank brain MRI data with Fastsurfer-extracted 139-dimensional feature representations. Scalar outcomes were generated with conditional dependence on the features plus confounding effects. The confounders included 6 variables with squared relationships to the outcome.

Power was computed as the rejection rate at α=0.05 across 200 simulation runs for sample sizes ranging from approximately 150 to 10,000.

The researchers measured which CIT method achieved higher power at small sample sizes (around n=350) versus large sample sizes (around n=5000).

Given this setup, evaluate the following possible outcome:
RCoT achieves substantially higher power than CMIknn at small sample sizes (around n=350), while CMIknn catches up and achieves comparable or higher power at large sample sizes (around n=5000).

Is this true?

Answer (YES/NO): NO